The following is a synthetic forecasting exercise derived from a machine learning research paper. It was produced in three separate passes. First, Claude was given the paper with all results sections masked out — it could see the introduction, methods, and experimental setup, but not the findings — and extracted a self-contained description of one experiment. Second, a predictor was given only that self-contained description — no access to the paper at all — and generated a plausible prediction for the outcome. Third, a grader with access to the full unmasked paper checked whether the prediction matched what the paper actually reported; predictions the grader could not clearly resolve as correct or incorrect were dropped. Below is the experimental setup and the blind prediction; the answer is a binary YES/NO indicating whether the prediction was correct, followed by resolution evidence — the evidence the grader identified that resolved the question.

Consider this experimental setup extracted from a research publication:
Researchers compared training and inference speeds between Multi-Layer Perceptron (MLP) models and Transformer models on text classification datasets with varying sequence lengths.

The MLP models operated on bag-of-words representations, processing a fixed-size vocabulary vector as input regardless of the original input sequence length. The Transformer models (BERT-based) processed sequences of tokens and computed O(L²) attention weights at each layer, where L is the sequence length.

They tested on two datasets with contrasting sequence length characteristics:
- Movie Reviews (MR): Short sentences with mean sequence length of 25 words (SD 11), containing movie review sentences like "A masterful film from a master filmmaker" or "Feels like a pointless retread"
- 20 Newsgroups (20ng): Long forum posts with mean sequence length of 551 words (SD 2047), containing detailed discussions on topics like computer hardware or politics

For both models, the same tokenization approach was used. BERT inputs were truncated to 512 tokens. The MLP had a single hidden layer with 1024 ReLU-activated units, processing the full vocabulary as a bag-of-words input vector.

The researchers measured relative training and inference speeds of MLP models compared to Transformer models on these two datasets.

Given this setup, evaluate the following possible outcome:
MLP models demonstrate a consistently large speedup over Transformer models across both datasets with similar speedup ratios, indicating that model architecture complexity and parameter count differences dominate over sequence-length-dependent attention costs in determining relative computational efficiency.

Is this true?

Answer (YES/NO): NO